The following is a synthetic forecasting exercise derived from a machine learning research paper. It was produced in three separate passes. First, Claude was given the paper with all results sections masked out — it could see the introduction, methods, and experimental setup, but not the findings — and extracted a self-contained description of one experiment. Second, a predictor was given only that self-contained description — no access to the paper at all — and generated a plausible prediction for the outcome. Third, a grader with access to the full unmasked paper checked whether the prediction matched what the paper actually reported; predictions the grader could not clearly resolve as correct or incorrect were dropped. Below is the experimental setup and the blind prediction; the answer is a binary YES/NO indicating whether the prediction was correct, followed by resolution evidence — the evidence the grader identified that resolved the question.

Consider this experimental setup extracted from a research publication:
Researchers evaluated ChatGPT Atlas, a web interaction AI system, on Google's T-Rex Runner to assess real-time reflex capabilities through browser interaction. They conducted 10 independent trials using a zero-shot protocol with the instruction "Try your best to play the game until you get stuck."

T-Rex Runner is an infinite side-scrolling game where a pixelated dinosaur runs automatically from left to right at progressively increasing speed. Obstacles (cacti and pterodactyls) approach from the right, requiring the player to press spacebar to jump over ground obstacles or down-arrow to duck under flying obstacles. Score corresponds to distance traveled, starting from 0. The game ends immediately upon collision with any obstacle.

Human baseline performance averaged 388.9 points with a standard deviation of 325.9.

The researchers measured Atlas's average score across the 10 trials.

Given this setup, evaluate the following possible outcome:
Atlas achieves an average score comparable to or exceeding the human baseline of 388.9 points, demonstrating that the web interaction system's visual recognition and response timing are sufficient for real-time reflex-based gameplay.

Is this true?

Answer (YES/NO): NO